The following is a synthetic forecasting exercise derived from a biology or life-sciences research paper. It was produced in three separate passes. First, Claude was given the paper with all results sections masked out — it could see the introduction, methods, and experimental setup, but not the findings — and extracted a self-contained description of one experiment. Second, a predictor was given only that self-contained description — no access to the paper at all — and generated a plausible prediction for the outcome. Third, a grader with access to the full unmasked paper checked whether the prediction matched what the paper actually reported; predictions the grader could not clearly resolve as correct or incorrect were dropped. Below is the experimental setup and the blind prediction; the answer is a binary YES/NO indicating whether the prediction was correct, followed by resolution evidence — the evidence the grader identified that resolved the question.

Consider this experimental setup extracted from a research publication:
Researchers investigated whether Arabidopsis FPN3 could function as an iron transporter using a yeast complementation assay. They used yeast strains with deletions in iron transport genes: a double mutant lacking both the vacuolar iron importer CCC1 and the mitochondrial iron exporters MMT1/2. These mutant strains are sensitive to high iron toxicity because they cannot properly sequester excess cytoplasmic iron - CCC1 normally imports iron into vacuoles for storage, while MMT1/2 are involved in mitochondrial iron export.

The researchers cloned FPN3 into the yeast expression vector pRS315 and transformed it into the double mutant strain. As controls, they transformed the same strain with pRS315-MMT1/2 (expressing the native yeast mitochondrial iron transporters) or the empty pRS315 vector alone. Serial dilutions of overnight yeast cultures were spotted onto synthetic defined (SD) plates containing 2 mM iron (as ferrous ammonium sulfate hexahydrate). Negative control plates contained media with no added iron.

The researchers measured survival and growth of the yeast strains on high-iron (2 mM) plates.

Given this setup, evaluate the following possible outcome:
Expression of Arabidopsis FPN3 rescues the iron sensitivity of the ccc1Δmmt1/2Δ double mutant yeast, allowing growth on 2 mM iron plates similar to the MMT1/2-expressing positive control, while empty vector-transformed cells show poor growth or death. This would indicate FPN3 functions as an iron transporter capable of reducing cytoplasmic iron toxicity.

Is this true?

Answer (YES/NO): NO